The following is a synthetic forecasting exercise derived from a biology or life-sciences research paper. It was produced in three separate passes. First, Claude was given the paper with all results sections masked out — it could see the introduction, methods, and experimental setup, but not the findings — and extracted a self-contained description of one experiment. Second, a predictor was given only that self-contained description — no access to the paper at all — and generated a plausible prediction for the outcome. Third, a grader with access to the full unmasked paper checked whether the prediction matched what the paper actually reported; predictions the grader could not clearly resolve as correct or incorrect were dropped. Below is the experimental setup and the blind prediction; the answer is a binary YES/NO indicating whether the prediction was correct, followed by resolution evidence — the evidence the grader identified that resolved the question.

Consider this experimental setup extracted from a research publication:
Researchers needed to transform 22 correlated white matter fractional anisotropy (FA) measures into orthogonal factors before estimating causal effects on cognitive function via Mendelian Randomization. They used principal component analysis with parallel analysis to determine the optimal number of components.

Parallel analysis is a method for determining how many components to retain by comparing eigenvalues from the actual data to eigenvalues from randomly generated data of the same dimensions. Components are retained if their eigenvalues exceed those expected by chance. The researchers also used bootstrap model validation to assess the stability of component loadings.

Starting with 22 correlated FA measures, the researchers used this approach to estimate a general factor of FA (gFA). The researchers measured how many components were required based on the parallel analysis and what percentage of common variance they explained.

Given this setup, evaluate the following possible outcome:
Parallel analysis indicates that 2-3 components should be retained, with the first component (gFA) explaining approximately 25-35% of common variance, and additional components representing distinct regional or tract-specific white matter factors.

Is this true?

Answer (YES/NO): NO